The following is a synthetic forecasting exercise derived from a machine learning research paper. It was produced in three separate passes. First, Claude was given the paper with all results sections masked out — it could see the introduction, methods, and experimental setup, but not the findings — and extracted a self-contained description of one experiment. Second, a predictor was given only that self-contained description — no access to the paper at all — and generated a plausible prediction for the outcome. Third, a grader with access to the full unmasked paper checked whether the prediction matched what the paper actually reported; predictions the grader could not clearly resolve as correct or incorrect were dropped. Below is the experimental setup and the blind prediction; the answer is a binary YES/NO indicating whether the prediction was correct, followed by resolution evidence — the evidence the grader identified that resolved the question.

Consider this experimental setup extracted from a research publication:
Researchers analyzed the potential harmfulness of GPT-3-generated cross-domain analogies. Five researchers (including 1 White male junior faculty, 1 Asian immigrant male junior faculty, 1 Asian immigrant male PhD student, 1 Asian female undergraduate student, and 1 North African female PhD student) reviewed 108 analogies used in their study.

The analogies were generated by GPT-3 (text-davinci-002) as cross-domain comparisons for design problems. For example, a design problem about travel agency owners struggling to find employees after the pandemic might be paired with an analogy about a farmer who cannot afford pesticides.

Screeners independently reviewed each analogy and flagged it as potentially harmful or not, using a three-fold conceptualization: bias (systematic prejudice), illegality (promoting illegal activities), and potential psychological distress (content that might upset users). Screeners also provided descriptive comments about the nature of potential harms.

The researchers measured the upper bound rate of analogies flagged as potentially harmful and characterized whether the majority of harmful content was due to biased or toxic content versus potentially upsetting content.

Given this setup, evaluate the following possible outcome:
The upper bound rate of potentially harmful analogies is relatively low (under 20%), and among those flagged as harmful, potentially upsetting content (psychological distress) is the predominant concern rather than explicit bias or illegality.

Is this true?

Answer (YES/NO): NO